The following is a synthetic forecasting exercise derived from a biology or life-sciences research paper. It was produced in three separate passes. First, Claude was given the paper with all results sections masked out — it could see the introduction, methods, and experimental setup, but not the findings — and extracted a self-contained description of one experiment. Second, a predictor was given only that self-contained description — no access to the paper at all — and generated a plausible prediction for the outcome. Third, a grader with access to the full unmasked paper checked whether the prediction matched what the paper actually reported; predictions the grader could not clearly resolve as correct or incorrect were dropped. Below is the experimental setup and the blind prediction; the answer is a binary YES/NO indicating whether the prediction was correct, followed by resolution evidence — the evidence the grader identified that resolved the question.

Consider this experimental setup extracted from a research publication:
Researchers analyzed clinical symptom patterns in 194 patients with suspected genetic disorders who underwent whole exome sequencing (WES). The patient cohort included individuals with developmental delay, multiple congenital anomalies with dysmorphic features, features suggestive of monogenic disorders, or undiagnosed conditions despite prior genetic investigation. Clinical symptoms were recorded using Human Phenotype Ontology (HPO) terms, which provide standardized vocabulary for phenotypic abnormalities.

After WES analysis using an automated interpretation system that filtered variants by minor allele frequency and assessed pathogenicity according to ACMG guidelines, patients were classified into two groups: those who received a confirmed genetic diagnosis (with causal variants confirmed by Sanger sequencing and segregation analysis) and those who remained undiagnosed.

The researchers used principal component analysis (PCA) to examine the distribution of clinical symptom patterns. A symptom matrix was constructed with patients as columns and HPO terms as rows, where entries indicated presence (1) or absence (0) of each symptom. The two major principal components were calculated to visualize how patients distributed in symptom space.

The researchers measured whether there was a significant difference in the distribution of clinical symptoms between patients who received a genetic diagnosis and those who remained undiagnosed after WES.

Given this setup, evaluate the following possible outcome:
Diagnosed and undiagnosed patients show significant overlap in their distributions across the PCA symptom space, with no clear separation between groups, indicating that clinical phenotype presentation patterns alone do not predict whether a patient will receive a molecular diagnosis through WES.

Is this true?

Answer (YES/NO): YES